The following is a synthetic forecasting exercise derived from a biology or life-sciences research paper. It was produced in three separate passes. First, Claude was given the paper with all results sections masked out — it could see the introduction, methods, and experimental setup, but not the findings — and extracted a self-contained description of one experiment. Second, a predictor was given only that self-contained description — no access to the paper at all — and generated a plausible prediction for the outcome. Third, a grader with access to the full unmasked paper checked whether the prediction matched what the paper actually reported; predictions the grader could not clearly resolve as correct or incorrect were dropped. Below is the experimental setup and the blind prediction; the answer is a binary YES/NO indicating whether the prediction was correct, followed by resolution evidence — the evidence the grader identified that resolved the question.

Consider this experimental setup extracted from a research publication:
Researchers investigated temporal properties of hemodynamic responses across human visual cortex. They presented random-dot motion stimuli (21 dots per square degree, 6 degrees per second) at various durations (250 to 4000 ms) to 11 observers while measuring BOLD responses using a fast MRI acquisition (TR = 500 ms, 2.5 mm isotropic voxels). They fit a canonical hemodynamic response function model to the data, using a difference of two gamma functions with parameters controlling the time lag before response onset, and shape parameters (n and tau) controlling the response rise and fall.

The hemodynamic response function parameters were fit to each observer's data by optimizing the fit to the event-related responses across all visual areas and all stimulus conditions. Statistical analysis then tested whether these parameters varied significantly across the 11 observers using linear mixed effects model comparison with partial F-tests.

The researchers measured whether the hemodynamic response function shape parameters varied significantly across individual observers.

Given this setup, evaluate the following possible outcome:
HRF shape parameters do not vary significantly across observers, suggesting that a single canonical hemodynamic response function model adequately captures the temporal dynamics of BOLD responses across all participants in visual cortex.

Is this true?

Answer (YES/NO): NO